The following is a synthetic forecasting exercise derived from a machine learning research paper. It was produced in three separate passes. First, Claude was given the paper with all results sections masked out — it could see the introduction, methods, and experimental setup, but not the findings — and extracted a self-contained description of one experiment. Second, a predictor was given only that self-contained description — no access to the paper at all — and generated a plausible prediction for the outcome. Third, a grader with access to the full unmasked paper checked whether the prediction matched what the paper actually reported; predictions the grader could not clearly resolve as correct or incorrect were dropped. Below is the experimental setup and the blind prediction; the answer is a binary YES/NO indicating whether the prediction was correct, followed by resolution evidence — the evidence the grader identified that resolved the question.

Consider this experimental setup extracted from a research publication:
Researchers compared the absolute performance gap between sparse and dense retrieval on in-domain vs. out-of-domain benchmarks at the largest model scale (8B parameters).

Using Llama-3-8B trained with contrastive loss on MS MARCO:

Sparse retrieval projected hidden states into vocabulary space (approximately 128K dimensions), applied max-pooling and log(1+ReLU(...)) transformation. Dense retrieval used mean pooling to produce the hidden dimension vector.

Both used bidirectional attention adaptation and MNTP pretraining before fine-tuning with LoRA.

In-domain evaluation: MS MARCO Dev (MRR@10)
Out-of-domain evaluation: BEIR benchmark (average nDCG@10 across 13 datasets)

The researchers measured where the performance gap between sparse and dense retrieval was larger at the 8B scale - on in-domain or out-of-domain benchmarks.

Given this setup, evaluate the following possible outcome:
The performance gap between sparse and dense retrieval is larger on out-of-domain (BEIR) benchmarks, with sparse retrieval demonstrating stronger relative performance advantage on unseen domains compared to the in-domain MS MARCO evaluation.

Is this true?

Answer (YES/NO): YES